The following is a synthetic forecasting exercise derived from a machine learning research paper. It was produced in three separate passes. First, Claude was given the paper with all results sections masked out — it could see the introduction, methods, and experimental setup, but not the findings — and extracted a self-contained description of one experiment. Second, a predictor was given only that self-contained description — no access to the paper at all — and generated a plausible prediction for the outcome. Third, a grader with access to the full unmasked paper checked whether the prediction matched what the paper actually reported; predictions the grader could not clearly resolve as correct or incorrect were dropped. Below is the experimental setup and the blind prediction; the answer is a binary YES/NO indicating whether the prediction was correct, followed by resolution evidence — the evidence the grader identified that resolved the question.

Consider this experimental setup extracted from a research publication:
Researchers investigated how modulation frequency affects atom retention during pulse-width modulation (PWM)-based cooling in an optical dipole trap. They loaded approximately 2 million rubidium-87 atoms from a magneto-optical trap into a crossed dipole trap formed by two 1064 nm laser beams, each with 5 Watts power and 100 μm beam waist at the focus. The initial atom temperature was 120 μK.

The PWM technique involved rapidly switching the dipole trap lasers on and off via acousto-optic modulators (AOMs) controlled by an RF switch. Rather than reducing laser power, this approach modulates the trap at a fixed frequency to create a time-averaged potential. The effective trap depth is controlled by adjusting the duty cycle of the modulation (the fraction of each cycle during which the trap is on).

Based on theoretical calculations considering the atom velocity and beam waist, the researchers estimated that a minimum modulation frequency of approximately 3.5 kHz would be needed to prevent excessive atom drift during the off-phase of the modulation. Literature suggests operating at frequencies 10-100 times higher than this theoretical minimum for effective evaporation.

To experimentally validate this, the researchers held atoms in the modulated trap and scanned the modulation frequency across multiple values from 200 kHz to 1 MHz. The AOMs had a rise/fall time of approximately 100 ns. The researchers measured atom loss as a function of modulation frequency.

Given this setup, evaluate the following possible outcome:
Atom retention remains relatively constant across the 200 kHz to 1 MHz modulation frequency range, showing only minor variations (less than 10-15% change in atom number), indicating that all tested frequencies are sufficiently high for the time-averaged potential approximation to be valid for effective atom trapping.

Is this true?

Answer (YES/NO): NO